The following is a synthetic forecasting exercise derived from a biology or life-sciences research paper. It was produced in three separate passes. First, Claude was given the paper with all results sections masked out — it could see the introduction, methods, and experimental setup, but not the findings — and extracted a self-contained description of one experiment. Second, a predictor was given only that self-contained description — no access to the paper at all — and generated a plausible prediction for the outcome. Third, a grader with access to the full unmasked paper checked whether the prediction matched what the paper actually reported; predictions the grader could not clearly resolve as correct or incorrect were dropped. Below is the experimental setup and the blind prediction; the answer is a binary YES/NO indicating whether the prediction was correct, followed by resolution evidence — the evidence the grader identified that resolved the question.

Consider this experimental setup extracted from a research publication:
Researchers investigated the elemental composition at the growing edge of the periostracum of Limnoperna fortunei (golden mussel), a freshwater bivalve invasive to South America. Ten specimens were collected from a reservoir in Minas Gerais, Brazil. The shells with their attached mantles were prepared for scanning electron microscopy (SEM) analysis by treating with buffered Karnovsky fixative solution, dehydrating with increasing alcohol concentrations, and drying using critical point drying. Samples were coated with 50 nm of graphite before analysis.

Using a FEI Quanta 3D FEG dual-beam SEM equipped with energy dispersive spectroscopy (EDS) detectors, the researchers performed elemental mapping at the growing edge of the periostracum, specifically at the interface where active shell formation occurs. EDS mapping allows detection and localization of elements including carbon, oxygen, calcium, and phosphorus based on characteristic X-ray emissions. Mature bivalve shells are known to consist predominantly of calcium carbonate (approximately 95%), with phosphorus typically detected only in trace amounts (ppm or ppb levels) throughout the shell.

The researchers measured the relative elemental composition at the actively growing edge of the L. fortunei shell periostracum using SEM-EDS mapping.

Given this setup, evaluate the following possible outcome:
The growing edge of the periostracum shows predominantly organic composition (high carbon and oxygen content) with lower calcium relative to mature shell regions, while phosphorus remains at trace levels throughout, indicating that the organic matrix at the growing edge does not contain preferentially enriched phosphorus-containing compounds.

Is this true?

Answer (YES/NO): NO